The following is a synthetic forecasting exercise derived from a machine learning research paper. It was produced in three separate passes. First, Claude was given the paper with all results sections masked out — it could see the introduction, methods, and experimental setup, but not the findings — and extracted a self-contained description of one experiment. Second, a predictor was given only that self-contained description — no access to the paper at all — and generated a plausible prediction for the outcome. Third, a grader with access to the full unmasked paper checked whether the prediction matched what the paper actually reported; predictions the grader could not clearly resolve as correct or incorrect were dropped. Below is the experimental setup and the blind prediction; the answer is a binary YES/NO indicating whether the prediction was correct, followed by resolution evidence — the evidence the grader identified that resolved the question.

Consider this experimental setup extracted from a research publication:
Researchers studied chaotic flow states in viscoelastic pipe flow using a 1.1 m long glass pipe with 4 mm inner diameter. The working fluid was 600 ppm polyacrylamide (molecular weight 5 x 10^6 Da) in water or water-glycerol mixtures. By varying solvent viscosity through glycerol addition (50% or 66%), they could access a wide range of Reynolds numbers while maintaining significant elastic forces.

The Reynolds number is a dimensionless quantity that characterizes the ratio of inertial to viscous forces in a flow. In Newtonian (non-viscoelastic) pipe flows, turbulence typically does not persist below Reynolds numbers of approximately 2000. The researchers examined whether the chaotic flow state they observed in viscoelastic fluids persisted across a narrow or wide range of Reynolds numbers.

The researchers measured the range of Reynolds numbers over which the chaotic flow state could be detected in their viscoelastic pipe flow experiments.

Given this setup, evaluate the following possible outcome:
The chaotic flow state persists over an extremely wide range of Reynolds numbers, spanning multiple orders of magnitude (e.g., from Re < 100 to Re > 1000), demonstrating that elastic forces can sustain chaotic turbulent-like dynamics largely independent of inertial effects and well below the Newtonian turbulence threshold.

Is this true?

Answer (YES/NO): NO